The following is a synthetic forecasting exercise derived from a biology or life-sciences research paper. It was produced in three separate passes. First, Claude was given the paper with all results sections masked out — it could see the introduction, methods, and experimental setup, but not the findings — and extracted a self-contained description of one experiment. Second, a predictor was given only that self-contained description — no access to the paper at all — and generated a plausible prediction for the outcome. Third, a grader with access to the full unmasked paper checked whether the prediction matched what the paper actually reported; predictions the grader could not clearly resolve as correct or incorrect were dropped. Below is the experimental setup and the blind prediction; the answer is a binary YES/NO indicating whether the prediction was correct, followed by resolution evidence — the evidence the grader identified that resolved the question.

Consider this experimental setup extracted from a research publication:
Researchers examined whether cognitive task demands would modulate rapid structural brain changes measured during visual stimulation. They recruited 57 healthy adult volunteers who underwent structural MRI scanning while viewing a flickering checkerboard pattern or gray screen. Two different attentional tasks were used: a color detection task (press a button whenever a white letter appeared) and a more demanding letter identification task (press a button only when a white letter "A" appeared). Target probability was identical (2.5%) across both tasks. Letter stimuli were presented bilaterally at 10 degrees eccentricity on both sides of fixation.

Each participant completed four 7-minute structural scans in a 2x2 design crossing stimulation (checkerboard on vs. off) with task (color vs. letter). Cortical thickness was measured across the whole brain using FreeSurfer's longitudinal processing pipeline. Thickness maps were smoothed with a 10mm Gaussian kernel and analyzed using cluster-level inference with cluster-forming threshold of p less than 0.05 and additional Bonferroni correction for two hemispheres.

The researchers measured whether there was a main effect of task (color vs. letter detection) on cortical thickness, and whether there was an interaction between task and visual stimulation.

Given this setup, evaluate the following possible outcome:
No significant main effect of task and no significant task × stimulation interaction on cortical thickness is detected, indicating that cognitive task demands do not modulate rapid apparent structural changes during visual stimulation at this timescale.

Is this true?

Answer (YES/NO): YES